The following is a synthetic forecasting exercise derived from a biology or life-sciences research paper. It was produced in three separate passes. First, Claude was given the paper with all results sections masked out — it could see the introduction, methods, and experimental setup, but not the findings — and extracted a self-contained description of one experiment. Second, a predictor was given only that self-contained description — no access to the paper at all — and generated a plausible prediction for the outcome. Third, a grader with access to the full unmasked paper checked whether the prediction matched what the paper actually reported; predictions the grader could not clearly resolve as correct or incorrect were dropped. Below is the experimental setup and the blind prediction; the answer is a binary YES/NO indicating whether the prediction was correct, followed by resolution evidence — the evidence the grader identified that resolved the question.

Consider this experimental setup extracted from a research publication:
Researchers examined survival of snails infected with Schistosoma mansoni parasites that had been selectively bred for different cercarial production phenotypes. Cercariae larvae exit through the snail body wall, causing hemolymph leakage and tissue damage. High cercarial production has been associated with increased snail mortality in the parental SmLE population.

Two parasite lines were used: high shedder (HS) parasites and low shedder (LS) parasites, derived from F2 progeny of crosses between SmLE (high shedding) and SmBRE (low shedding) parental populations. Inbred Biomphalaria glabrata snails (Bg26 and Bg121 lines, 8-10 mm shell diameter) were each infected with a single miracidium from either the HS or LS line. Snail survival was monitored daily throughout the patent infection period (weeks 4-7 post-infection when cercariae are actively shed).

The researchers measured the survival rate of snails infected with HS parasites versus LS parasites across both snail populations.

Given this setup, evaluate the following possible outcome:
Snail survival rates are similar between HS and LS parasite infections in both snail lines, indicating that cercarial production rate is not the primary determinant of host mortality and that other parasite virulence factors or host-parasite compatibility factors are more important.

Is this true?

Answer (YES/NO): YES